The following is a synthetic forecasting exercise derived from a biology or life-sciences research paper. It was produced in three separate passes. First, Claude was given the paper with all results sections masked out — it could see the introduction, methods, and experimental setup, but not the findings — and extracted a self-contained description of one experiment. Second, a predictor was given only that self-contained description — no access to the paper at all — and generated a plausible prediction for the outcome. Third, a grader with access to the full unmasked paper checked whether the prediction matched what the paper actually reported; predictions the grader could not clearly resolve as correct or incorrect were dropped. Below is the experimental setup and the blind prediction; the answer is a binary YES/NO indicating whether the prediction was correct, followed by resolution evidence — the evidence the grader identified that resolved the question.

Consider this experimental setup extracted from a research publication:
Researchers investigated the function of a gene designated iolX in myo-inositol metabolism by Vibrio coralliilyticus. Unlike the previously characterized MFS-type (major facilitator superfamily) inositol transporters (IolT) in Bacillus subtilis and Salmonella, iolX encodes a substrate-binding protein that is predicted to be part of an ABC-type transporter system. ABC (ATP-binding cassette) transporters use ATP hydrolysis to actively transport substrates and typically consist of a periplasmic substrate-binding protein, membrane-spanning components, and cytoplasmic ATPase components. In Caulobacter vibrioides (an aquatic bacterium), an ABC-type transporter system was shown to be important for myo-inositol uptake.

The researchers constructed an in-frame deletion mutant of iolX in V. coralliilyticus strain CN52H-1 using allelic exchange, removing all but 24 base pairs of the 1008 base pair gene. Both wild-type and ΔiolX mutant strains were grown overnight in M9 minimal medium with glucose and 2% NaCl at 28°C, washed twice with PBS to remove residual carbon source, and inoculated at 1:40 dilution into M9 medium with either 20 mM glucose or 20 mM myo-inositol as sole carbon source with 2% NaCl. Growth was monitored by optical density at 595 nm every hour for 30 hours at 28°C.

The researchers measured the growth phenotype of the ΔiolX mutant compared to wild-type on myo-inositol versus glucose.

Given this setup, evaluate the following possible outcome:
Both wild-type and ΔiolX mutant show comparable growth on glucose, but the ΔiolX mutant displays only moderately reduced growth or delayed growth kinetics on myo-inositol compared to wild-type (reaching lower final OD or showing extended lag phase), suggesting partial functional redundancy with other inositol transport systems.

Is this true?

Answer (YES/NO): YES